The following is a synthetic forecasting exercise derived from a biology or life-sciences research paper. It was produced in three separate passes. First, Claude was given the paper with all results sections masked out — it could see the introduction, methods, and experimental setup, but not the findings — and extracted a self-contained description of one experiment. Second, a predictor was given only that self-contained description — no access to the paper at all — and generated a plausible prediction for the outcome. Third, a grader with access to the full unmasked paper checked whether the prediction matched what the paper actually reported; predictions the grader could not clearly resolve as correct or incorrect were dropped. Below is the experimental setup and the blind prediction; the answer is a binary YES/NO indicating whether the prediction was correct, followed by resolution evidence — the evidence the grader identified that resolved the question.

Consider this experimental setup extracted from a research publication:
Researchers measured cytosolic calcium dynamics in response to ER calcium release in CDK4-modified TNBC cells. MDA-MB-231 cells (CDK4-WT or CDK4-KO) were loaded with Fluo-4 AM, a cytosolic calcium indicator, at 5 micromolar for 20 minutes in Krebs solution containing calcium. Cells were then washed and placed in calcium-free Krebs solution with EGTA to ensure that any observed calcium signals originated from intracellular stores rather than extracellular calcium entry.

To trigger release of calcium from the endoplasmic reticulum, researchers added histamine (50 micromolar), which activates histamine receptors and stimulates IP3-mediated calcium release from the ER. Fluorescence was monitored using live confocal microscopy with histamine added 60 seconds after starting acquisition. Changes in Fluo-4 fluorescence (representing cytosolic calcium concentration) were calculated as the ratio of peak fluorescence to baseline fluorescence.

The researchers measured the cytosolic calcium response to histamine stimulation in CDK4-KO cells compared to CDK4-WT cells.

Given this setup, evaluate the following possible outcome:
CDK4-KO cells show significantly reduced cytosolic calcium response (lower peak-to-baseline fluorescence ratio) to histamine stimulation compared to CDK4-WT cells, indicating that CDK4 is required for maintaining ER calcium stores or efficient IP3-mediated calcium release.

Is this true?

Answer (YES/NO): NO